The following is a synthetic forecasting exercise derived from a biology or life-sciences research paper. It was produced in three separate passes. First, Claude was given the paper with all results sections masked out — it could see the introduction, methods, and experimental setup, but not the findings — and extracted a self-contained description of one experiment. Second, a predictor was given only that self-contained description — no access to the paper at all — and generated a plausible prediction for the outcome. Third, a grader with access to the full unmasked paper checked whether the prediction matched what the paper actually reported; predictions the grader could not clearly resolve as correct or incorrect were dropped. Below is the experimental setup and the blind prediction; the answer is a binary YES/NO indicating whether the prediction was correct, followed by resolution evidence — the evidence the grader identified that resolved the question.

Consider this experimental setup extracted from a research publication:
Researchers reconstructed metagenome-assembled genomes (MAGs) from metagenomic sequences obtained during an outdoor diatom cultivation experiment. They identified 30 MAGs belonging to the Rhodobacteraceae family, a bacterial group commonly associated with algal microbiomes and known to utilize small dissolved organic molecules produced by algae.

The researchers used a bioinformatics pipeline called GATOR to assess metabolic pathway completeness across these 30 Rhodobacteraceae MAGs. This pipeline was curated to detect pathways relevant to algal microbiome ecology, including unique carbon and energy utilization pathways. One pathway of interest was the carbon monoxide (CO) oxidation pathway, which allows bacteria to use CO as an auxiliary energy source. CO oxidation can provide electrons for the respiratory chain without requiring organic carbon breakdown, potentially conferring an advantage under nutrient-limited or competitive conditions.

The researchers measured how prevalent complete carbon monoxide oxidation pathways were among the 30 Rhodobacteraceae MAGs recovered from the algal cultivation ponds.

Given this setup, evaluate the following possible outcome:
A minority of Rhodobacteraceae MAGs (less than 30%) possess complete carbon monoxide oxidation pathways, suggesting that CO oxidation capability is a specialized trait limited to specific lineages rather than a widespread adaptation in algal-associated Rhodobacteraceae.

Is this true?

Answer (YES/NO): NO